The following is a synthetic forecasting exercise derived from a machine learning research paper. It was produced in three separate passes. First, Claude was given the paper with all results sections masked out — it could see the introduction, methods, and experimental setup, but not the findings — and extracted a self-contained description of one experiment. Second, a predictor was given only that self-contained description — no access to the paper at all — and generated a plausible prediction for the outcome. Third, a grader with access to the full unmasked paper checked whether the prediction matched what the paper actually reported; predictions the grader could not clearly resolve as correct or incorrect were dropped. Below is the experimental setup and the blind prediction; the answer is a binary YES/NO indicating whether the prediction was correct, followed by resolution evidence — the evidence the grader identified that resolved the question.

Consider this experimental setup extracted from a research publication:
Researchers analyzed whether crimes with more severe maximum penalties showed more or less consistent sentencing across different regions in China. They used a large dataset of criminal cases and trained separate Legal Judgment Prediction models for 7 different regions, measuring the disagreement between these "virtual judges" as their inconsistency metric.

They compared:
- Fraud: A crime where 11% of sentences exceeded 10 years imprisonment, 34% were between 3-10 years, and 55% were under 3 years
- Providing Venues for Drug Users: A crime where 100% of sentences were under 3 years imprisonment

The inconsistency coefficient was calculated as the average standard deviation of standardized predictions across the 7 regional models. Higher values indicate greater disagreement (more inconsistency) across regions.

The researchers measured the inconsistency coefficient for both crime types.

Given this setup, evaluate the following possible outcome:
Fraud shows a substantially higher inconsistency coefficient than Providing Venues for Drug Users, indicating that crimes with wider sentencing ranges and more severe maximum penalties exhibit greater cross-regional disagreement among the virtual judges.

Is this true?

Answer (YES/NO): NO